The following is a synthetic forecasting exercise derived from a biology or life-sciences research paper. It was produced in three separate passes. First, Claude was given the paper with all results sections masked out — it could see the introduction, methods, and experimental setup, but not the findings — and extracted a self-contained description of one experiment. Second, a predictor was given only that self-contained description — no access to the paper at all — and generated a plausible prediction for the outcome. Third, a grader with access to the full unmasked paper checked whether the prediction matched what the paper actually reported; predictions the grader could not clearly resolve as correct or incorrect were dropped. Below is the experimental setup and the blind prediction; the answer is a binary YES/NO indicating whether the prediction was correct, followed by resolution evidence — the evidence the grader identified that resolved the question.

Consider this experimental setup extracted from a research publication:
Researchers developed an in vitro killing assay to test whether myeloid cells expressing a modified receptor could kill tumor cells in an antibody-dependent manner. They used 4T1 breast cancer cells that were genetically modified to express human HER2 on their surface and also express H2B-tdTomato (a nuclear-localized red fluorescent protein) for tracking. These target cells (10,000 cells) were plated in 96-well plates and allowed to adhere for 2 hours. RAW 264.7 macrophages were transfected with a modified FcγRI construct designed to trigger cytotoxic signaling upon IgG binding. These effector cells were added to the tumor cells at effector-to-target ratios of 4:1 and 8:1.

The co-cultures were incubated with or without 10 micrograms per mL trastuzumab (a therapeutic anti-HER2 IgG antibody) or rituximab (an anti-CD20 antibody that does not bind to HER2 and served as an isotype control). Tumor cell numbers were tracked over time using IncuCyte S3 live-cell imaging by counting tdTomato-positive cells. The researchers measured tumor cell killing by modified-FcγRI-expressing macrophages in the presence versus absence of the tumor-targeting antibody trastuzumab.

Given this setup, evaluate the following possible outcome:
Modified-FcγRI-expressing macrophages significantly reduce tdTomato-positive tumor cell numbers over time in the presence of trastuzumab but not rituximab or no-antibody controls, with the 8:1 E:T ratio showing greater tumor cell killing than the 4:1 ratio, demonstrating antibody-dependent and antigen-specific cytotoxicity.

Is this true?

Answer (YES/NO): NO